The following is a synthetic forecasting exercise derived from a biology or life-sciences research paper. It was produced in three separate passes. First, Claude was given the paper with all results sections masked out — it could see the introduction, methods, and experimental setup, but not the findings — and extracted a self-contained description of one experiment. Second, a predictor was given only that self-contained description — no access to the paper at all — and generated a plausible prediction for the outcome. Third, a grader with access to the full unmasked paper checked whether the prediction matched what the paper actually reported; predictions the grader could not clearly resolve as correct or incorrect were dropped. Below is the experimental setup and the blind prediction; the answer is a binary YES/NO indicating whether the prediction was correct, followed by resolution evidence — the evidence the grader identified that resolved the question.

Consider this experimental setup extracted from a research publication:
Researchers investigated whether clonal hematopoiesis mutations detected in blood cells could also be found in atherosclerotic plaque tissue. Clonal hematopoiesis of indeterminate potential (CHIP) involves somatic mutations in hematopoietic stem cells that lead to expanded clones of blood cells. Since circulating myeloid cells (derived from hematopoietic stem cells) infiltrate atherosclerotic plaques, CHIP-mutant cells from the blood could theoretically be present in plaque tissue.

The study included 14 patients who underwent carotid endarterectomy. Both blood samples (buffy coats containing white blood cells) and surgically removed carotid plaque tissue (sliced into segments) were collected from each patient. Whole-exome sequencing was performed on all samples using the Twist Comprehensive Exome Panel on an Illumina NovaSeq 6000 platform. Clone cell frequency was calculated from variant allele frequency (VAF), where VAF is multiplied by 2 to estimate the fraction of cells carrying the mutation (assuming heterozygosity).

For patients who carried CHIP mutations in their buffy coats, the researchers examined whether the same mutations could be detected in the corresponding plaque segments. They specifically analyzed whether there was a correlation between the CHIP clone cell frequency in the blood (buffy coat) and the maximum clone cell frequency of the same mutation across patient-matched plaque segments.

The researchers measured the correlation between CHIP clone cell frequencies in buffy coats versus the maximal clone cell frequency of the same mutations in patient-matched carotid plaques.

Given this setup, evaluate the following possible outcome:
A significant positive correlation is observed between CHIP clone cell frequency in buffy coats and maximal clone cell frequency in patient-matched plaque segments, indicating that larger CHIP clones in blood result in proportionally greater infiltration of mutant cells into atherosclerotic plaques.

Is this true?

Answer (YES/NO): YES